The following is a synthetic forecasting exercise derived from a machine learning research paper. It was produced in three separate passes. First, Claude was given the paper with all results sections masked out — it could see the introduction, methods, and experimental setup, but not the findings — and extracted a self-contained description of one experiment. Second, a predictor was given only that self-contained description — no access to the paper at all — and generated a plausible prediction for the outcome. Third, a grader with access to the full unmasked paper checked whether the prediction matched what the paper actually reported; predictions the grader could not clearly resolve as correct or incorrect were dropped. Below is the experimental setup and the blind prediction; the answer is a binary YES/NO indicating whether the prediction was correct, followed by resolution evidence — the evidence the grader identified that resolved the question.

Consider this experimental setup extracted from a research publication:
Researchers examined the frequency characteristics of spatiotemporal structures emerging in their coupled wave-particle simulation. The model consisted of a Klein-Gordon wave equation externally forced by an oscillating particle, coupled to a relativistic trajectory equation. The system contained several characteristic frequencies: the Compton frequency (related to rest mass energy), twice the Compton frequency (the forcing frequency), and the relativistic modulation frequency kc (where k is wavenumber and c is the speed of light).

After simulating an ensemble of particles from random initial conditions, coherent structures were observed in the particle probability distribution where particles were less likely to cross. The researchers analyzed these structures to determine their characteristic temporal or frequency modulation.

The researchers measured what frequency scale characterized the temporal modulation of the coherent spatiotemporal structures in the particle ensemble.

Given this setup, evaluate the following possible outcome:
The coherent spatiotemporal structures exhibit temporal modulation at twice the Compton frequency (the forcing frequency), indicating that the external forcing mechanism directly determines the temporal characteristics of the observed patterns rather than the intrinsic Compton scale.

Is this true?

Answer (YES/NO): NO